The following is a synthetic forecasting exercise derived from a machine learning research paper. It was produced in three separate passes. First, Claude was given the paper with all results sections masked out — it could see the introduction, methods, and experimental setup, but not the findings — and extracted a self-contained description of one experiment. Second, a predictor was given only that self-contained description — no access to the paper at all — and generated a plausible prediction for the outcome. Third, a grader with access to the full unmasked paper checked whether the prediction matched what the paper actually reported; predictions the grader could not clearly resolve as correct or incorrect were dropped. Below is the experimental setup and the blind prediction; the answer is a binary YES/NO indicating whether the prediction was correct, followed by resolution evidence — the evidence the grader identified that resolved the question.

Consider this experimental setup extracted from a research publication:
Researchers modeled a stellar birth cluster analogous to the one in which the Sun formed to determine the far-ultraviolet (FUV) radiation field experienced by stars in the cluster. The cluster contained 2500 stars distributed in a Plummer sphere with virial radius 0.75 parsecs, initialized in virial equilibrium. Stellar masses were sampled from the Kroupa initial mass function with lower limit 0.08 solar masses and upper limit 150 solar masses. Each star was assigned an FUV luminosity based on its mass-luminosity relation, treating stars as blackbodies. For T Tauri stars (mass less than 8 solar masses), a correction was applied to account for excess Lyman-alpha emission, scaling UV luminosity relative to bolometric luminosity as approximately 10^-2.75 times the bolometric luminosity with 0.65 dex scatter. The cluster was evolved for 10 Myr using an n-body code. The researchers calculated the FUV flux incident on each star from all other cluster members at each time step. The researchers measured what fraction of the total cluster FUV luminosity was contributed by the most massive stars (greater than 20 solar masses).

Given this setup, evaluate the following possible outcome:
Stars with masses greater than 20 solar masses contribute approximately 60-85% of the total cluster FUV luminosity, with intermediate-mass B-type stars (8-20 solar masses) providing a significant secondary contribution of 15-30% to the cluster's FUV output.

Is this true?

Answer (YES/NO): NO